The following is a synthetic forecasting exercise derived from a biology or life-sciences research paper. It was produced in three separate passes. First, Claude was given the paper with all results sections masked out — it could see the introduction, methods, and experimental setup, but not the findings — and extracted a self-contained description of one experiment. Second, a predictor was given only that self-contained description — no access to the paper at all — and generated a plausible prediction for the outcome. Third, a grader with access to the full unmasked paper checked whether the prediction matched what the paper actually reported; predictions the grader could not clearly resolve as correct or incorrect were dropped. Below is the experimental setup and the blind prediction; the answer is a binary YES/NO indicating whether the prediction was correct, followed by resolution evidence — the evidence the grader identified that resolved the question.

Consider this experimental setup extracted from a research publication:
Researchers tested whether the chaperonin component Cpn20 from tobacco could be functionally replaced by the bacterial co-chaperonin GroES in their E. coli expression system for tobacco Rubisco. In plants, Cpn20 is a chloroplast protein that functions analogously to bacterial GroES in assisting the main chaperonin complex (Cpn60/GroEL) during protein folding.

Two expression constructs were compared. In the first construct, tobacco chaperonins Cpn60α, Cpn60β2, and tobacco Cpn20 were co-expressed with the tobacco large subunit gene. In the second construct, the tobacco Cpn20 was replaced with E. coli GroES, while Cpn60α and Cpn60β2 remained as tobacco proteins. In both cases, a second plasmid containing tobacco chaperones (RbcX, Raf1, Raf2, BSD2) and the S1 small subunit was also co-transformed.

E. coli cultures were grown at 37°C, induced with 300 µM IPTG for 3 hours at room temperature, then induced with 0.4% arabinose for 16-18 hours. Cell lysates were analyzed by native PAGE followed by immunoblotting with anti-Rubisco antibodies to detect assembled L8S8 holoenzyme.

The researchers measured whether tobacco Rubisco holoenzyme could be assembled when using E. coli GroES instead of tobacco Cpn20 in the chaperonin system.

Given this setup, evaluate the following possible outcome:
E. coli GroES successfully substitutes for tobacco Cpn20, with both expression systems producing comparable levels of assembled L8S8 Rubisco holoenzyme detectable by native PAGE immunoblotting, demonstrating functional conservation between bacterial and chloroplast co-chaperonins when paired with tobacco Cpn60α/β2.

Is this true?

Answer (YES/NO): NO